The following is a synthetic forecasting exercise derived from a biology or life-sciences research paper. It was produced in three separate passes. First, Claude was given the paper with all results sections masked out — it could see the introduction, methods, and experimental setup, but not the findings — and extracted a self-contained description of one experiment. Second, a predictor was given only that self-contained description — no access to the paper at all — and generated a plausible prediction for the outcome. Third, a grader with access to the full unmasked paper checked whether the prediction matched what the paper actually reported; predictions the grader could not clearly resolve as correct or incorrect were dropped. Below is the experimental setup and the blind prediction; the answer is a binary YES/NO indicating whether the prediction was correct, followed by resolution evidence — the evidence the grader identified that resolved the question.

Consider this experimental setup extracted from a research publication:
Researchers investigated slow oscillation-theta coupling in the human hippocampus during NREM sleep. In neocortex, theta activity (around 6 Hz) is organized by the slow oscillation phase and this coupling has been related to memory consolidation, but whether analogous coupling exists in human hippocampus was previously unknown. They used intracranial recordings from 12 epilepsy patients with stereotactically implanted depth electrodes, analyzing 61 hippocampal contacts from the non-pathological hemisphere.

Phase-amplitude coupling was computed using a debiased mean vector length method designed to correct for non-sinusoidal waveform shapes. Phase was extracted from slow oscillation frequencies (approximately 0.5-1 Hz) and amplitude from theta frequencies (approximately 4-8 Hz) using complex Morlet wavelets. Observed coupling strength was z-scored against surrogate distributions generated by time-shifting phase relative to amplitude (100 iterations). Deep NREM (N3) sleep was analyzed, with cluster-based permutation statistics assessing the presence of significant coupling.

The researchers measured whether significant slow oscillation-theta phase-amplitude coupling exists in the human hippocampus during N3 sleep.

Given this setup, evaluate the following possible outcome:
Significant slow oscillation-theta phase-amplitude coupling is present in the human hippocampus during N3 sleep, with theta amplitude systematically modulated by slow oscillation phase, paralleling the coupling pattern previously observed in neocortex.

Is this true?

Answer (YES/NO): NO